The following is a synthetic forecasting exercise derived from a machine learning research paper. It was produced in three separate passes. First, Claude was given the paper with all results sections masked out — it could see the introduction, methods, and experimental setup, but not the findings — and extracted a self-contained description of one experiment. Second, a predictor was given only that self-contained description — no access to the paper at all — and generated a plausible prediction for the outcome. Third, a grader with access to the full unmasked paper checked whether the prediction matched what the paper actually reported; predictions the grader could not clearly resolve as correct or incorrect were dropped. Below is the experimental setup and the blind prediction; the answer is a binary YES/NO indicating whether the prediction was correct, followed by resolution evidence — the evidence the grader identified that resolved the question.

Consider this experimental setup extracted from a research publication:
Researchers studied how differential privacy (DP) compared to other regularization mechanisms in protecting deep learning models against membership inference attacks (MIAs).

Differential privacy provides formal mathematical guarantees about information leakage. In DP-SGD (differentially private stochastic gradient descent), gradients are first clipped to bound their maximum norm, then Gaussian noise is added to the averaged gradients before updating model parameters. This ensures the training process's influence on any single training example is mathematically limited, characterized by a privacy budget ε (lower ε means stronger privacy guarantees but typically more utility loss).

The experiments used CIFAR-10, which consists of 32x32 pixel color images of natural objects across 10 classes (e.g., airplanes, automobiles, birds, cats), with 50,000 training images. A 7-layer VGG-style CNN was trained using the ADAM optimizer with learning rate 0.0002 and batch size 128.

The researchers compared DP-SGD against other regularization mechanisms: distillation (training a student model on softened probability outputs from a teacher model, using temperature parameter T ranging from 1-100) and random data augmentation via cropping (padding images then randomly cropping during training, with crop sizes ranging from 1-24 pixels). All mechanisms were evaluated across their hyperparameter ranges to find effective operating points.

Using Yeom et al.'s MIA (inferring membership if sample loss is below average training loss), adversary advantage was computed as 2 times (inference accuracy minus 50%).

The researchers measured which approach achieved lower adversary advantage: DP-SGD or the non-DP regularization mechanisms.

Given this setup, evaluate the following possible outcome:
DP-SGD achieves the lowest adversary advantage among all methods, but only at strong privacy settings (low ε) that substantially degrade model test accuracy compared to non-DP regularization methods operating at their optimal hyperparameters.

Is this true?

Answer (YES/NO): NO